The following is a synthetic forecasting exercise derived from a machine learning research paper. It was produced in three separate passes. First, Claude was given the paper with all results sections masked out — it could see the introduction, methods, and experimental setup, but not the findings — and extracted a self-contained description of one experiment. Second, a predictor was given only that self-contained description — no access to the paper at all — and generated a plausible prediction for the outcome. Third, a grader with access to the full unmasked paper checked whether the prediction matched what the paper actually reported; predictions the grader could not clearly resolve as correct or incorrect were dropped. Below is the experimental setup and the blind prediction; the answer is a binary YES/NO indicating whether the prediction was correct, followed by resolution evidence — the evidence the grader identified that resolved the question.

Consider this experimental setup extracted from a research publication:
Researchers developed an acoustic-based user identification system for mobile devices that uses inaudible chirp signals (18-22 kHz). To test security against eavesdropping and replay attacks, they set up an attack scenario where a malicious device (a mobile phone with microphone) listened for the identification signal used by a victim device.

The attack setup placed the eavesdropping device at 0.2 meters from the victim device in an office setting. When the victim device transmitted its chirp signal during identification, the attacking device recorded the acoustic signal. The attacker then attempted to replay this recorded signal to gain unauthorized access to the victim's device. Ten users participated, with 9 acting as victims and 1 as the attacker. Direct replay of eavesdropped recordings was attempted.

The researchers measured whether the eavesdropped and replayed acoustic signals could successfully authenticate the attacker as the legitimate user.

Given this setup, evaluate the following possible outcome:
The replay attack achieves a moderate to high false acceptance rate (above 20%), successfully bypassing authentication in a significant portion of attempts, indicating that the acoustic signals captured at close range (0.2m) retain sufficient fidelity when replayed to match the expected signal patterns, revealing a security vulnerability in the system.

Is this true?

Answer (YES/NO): NO